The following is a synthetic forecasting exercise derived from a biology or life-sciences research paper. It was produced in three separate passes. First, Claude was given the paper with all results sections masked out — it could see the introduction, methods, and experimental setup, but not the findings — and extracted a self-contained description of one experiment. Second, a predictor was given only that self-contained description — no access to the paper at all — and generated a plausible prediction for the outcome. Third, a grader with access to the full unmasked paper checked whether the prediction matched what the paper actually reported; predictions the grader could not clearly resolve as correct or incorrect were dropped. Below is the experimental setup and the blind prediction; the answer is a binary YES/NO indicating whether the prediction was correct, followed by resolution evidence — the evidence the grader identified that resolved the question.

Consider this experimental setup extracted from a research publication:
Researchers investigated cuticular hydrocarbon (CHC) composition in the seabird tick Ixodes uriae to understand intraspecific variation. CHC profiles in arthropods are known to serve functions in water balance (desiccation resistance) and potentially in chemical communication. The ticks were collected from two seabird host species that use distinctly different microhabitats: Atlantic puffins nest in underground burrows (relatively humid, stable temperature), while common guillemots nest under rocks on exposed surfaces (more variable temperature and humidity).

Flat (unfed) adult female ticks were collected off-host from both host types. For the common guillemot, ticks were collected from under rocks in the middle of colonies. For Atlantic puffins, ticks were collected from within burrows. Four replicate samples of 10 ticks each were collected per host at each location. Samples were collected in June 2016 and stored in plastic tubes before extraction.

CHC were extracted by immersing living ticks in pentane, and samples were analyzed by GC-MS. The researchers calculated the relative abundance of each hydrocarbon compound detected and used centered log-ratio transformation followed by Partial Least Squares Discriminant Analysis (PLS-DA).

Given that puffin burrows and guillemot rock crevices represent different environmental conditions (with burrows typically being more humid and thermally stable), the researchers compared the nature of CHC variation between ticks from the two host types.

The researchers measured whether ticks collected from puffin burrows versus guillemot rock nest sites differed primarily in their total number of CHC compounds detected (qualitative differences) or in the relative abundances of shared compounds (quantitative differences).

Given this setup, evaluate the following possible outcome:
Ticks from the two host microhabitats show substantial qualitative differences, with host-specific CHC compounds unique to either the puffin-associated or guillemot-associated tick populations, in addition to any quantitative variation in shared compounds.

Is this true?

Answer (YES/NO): YES